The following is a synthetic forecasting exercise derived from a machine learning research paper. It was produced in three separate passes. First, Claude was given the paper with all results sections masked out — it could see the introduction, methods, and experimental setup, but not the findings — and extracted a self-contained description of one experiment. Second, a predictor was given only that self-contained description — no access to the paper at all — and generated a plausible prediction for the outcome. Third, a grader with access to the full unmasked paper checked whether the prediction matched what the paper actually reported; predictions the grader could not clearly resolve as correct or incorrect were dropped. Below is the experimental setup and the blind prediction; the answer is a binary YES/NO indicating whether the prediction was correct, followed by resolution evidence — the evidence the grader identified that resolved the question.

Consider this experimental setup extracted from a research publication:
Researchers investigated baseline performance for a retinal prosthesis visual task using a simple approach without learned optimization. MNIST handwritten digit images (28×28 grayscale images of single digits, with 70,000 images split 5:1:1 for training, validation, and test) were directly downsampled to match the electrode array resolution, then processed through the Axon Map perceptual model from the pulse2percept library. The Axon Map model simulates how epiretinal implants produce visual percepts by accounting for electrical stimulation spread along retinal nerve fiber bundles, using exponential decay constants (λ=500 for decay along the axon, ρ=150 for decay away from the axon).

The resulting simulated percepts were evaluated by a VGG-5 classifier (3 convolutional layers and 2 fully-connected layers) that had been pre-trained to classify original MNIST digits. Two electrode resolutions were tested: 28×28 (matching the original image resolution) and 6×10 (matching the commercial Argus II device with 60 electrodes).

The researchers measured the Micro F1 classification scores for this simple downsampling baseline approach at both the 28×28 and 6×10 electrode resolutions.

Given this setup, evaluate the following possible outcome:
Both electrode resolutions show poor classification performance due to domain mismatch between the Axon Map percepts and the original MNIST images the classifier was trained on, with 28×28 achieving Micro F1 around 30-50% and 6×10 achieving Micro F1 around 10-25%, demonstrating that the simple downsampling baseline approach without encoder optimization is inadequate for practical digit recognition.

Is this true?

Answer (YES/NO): NO